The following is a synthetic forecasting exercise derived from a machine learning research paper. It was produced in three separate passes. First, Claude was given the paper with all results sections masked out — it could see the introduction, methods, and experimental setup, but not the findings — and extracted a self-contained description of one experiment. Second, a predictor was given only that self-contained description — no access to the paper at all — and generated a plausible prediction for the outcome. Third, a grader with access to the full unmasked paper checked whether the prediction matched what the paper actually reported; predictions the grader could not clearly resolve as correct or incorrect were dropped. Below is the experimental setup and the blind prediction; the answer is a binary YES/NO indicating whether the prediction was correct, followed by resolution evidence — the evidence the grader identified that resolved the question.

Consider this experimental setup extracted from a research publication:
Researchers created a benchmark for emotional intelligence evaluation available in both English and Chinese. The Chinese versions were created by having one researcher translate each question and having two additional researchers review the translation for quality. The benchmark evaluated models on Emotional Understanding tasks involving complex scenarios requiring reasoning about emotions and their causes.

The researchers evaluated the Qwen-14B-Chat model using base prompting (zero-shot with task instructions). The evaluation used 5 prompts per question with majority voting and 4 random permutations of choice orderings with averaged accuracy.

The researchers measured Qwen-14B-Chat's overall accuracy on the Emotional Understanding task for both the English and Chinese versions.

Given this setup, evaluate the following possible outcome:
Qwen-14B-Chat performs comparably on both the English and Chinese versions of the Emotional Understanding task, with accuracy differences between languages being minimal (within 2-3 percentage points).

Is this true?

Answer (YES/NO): NO